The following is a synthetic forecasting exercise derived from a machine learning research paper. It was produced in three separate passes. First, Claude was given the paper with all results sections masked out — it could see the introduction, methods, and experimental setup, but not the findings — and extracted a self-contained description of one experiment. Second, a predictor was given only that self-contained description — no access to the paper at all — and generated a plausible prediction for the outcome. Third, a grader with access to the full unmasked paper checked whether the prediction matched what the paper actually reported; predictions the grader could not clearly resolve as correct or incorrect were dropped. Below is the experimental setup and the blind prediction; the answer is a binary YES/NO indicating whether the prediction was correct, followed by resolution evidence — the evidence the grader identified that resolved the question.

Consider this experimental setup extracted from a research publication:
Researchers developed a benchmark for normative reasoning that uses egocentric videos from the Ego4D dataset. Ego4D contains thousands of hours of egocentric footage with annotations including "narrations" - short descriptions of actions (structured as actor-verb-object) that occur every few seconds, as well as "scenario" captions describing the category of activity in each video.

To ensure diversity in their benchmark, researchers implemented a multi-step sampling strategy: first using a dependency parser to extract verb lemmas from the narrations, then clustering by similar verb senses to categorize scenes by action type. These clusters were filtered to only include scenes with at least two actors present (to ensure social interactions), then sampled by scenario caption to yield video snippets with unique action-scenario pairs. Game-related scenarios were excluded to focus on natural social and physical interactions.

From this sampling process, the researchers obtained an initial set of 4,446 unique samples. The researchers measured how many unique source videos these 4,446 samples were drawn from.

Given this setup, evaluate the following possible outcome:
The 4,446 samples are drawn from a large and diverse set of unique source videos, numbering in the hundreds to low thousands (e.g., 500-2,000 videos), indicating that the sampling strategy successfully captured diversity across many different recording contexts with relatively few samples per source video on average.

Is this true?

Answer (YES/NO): YES